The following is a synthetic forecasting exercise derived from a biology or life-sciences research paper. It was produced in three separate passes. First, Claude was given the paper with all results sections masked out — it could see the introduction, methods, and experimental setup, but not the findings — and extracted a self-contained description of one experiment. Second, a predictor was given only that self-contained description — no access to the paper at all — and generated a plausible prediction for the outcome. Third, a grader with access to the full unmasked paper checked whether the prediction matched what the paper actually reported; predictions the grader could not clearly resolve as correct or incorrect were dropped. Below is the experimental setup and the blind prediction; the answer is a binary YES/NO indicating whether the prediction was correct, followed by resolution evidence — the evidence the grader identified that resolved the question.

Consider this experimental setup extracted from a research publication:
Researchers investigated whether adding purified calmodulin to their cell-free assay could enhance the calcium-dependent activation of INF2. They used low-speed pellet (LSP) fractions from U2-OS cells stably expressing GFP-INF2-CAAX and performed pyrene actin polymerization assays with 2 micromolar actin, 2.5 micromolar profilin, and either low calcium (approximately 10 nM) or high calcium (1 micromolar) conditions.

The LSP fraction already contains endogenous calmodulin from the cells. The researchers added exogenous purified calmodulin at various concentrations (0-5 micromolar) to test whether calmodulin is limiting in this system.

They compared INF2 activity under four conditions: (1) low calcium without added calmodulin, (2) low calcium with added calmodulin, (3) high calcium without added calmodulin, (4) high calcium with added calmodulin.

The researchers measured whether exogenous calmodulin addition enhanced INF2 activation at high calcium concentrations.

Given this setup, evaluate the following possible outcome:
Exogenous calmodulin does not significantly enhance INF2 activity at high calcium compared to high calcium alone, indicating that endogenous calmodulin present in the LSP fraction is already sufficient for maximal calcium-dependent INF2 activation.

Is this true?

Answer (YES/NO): NO